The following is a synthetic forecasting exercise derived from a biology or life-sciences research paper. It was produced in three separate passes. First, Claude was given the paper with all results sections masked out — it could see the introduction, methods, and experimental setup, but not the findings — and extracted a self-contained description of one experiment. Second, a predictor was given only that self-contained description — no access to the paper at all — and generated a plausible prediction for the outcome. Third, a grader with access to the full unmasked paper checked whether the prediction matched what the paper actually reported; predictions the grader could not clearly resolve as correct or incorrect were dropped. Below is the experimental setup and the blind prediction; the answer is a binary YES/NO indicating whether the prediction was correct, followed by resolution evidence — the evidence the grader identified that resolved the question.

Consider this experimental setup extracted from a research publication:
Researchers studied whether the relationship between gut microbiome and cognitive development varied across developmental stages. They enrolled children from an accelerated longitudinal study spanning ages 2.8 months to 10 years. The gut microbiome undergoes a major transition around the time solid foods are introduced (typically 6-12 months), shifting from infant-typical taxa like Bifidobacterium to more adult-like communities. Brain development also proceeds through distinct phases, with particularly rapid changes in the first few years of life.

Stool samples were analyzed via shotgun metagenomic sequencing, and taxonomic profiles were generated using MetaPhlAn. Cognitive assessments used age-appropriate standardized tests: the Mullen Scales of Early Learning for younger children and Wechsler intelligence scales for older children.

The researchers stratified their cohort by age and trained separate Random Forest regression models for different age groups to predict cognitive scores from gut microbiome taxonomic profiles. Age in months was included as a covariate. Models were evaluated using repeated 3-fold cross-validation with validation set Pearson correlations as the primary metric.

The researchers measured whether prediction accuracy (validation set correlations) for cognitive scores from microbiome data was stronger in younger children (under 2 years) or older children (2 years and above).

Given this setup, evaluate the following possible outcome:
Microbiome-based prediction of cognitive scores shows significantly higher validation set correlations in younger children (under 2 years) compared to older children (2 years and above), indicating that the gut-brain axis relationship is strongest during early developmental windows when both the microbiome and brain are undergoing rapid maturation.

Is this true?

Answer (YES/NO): NO